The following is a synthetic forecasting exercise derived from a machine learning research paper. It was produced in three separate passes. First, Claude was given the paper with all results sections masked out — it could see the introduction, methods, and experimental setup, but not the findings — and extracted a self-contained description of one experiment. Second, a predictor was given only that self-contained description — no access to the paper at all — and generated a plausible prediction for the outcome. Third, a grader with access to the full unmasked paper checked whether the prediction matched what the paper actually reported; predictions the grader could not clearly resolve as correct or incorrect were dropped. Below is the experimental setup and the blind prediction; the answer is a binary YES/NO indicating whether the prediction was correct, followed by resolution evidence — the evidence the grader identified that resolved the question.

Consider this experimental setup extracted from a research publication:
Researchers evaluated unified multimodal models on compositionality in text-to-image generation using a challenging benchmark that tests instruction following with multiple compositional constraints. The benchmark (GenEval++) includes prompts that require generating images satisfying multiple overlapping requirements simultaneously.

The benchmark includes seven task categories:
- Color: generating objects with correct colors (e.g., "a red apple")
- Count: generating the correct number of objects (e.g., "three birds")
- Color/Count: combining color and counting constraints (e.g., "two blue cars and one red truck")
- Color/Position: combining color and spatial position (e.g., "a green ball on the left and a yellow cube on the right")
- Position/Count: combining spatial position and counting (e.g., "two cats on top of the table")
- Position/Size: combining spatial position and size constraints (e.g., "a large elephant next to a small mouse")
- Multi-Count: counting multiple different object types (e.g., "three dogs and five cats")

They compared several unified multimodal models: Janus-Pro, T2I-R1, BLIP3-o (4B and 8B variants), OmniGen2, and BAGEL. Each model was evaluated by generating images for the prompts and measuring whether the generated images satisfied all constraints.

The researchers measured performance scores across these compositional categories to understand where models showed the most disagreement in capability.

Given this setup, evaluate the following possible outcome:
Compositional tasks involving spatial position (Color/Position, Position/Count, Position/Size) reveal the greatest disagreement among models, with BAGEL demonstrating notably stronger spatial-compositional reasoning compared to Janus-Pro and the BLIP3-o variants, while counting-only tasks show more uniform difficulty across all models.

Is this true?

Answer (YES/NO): NO